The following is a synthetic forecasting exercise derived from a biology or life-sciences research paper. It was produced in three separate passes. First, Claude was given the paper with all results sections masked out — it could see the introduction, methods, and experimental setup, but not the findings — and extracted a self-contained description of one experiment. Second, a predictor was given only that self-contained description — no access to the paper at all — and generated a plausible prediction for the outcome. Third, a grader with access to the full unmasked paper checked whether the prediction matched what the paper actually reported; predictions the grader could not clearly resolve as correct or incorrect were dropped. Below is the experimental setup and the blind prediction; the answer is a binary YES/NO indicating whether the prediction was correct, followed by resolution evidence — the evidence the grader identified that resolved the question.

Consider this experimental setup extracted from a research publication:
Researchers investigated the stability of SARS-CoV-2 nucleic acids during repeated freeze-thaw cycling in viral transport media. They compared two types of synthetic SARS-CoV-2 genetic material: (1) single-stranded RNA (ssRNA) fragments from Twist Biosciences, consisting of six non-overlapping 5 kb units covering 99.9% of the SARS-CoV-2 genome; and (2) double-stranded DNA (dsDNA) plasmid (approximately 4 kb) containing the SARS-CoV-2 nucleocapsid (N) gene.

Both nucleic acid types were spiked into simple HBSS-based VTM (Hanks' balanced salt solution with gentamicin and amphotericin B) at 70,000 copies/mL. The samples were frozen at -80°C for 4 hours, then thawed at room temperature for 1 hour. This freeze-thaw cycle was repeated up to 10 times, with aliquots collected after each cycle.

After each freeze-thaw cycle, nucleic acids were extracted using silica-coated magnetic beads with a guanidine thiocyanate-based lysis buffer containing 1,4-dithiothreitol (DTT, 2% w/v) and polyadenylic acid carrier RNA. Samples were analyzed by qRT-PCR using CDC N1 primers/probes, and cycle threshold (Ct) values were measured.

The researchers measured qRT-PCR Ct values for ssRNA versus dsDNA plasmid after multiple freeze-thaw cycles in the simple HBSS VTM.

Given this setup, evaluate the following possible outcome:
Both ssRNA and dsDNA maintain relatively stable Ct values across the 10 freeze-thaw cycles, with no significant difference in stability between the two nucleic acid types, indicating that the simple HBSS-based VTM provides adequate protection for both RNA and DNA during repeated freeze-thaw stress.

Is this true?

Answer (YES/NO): NO